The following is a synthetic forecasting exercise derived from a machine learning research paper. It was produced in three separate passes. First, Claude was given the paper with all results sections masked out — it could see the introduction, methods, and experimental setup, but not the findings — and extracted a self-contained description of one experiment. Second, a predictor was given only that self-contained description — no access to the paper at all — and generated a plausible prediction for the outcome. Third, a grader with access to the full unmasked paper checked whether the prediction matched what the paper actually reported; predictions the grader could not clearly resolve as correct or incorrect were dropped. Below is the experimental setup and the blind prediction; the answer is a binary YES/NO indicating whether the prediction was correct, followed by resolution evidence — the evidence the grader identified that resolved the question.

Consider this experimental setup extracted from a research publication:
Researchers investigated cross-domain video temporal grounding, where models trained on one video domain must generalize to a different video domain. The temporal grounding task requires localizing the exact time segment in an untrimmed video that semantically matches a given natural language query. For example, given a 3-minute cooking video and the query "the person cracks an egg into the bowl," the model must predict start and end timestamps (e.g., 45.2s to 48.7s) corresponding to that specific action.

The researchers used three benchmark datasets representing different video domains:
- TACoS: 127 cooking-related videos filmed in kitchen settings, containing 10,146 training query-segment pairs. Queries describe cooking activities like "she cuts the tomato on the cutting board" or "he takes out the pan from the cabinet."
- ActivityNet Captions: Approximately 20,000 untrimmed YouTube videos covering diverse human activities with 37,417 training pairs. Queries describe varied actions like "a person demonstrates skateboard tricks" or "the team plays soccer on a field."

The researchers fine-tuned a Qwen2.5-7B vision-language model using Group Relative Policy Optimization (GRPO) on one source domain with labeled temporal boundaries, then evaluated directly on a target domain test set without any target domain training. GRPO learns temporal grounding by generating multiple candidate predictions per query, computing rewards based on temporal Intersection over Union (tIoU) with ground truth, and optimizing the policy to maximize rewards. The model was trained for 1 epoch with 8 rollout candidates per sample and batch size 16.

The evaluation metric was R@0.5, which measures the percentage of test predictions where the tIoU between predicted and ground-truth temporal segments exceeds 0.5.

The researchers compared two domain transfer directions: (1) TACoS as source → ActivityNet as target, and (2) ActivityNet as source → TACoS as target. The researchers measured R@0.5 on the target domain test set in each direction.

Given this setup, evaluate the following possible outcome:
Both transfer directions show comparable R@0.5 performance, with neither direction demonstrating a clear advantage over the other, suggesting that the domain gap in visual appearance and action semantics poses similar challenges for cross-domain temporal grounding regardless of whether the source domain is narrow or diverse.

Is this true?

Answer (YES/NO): NO